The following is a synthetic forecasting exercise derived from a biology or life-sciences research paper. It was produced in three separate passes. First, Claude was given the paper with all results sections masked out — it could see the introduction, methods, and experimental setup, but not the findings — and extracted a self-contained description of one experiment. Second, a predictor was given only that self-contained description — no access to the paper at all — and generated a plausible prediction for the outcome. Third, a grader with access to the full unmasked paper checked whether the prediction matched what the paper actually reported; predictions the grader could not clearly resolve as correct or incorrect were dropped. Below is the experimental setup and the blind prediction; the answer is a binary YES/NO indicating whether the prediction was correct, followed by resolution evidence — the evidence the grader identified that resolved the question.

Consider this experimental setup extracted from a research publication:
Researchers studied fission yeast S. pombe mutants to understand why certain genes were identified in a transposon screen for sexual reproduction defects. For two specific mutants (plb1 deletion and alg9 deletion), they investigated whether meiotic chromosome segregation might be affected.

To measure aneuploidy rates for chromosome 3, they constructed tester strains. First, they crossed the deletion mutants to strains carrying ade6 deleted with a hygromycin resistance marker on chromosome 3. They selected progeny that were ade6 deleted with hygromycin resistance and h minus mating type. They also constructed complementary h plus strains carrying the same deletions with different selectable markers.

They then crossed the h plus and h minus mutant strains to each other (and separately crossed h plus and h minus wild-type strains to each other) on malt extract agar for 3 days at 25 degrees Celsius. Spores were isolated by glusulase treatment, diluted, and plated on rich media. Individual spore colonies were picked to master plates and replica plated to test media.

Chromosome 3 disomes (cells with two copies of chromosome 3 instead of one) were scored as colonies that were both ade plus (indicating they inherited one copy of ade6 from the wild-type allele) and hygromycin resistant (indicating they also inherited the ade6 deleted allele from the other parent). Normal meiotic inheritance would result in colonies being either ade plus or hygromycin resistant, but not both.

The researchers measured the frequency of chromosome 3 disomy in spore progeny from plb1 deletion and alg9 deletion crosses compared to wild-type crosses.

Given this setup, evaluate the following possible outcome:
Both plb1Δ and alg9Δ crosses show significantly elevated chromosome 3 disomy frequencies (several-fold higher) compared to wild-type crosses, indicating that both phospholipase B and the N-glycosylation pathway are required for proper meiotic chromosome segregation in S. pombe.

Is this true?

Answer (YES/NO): NO